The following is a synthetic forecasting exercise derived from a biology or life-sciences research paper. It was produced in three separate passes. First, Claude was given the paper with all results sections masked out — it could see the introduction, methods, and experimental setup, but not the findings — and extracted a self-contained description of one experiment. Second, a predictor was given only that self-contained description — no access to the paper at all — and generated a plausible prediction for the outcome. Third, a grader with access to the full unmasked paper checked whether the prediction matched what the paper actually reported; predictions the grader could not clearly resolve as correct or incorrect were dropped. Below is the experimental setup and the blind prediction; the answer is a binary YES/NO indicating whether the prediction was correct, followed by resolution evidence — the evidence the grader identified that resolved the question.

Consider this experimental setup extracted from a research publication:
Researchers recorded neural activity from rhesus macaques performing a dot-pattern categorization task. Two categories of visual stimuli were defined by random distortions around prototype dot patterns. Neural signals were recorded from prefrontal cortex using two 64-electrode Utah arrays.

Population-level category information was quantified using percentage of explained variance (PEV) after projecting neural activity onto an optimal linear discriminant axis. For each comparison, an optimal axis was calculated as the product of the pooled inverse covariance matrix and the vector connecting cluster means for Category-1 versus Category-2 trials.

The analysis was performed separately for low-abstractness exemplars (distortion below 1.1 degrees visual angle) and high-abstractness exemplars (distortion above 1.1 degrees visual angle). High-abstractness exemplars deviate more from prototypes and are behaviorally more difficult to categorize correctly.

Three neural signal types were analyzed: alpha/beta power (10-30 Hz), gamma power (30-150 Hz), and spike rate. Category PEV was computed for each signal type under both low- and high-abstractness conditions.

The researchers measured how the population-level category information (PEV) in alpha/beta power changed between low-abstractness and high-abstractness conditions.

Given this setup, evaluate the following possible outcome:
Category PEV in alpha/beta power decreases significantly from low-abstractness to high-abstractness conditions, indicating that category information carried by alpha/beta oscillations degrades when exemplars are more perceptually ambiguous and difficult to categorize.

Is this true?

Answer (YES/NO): NO